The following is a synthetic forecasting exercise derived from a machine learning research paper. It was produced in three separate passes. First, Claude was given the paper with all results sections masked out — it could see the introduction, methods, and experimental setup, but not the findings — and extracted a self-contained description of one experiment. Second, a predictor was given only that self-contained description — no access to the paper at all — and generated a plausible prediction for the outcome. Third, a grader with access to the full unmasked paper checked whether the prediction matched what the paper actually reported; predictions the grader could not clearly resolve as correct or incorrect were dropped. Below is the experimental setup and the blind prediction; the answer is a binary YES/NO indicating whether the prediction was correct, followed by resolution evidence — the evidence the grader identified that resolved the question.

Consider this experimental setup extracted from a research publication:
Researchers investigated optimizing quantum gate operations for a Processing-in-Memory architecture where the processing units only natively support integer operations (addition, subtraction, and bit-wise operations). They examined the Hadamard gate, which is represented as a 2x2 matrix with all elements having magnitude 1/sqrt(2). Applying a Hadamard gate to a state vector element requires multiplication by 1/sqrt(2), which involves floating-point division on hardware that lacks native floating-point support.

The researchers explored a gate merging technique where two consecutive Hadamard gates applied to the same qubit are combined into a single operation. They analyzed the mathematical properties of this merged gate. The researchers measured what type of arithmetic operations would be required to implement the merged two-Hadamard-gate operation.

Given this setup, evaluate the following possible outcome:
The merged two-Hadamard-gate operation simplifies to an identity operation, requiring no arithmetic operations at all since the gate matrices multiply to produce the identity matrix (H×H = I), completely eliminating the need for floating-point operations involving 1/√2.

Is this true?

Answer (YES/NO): NO